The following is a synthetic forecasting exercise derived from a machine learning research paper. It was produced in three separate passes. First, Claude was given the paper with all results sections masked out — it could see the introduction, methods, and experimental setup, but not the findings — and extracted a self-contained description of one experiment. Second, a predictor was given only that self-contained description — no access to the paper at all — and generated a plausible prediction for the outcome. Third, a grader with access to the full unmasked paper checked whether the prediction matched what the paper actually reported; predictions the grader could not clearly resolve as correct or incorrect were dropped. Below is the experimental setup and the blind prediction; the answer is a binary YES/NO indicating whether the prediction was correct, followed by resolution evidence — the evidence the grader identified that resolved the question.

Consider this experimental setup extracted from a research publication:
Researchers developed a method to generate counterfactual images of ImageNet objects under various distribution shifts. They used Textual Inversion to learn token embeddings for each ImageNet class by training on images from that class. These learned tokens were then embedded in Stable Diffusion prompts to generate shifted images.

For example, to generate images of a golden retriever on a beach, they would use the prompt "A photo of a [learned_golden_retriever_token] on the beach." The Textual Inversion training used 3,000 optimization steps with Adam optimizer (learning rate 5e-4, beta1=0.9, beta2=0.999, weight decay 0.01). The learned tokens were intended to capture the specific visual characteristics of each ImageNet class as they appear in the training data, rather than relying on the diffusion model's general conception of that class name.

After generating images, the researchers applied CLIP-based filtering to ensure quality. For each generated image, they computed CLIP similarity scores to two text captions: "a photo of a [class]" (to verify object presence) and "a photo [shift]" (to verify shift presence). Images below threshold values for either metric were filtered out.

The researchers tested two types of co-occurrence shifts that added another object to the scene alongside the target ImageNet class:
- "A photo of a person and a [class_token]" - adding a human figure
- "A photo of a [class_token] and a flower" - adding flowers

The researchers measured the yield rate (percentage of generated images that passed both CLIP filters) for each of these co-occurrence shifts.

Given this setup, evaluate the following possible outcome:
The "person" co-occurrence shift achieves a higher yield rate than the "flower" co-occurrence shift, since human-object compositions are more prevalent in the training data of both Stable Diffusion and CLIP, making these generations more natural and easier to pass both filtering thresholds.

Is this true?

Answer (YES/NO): NO